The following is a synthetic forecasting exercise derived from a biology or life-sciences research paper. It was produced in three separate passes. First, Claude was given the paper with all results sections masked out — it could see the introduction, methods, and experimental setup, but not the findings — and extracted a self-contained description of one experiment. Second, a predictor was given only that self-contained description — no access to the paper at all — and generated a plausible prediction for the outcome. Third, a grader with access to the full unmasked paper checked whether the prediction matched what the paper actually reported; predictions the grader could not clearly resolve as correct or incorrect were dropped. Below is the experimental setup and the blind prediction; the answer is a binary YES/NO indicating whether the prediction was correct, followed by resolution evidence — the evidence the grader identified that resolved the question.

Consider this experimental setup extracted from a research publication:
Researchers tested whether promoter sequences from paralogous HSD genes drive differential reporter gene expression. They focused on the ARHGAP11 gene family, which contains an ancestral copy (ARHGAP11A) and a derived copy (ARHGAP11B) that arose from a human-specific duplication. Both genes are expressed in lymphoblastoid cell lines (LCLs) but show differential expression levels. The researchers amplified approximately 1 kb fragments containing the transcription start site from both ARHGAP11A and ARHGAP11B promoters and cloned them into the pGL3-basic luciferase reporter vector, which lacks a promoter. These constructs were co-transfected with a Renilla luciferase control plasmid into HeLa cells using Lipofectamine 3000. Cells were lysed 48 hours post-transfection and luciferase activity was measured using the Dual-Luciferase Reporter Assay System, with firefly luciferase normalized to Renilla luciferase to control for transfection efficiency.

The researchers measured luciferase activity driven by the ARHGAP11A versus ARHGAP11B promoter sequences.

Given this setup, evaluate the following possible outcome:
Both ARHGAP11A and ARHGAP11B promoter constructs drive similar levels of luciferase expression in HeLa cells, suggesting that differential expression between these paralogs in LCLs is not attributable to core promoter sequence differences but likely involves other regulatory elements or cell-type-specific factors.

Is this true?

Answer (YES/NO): NO